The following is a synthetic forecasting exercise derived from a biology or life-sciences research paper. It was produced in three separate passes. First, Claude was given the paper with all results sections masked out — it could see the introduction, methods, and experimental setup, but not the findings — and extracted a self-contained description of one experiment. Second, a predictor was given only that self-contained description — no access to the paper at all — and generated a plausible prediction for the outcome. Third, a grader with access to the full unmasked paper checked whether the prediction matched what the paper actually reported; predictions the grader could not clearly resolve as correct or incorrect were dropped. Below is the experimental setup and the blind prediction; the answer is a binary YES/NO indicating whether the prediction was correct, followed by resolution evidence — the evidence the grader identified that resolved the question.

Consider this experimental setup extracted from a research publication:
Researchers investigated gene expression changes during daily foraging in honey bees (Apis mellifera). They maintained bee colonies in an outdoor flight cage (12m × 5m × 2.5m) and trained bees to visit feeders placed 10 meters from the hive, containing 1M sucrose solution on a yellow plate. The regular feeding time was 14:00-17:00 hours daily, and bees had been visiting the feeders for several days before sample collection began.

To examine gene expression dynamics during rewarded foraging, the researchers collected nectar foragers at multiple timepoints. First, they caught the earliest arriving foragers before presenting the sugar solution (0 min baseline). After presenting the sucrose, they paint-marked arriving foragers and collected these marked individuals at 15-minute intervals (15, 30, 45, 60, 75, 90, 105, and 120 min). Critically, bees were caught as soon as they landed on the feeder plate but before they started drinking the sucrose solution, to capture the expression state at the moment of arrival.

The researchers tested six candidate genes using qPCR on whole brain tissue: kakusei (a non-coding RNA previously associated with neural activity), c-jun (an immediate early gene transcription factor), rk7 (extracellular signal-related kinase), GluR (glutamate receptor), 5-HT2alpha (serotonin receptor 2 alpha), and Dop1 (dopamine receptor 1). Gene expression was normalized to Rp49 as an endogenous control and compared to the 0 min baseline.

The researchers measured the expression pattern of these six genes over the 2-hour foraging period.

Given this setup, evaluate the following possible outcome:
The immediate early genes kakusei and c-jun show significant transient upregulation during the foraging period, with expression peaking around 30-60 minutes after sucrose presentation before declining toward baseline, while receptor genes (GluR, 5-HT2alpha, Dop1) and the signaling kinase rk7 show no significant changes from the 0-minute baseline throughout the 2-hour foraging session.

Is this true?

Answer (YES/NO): NO